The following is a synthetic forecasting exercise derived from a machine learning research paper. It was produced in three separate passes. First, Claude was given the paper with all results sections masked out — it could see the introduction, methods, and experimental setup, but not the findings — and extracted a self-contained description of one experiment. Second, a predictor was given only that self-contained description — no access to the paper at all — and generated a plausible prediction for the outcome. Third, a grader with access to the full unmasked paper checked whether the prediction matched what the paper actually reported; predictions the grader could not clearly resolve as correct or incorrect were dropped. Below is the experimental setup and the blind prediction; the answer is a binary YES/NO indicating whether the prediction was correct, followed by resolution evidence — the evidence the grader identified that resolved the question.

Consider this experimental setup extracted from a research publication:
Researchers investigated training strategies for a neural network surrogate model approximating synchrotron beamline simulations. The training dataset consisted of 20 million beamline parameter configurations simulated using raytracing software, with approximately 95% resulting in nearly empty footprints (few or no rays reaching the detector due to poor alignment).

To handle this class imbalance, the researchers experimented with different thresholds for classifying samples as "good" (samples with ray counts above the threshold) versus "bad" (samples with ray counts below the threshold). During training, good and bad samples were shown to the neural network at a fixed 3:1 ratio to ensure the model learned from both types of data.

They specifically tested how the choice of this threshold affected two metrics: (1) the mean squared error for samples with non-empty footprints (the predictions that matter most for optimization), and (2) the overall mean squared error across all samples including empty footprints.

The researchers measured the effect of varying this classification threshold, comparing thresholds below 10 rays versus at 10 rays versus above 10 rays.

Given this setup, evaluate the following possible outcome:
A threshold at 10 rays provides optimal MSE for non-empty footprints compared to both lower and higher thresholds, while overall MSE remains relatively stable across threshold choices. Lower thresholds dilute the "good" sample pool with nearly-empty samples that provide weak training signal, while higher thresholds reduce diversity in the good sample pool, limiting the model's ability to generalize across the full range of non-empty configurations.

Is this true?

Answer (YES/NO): NO